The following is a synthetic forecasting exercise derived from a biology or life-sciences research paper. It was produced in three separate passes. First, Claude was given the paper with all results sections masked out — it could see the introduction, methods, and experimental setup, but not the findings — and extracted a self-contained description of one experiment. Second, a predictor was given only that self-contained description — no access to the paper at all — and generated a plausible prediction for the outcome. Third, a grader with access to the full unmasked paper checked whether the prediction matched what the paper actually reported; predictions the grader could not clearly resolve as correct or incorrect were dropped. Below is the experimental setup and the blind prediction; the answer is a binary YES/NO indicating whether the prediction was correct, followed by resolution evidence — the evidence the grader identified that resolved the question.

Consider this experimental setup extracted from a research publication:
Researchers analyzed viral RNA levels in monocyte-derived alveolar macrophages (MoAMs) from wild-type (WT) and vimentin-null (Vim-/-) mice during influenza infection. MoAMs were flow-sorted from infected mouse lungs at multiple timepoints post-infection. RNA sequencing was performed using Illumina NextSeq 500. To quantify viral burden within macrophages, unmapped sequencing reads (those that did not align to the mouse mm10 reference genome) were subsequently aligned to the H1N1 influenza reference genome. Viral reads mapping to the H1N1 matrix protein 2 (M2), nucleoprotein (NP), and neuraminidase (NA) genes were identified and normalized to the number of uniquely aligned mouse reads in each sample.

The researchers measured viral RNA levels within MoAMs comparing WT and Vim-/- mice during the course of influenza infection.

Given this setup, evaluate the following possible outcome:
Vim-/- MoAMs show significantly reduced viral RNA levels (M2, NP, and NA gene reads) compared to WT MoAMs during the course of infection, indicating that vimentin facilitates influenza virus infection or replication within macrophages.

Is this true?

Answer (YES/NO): NO